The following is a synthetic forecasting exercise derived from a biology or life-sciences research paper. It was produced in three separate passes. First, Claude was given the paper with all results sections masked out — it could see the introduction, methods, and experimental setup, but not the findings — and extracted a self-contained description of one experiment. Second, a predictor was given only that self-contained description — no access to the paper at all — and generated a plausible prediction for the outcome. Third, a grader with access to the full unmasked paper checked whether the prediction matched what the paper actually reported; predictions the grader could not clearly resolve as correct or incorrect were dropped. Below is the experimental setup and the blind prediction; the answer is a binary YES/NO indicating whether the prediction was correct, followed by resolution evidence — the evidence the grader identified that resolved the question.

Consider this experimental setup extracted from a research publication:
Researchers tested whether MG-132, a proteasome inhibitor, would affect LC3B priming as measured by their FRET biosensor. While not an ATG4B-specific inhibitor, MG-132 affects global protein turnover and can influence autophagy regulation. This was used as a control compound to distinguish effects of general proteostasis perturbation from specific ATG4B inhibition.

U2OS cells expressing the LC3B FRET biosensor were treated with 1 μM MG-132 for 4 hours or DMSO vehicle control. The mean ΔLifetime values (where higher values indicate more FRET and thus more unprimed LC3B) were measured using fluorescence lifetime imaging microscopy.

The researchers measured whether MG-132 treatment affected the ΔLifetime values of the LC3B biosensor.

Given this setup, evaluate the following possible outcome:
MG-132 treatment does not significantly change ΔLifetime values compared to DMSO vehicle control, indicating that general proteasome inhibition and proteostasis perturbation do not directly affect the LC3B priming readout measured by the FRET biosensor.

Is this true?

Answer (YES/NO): NO